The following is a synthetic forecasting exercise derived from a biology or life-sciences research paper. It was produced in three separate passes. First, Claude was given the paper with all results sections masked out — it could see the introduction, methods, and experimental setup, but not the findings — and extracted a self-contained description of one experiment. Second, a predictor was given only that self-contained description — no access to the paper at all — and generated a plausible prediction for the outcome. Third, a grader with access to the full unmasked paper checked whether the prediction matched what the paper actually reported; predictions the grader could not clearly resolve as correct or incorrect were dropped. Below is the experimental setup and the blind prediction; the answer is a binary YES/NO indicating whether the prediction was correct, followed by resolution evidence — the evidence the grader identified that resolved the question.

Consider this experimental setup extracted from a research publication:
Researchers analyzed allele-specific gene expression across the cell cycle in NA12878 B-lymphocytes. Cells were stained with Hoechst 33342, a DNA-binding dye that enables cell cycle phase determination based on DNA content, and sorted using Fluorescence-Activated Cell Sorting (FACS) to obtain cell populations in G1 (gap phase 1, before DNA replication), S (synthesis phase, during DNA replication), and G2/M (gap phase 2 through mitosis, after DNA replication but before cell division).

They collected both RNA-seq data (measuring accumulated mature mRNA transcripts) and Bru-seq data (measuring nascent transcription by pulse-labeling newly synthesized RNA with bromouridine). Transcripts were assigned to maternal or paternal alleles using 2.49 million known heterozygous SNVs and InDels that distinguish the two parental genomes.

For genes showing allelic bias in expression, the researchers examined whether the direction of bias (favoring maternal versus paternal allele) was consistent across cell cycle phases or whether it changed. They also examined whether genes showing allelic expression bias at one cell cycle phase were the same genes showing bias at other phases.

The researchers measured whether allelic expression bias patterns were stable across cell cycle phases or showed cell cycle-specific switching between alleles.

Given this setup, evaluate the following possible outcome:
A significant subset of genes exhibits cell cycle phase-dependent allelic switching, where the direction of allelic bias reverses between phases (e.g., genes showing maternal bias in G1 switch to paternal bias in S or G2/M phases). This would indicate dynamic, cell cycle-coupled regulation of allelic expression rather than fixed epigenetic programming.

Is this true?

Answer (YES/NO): NO